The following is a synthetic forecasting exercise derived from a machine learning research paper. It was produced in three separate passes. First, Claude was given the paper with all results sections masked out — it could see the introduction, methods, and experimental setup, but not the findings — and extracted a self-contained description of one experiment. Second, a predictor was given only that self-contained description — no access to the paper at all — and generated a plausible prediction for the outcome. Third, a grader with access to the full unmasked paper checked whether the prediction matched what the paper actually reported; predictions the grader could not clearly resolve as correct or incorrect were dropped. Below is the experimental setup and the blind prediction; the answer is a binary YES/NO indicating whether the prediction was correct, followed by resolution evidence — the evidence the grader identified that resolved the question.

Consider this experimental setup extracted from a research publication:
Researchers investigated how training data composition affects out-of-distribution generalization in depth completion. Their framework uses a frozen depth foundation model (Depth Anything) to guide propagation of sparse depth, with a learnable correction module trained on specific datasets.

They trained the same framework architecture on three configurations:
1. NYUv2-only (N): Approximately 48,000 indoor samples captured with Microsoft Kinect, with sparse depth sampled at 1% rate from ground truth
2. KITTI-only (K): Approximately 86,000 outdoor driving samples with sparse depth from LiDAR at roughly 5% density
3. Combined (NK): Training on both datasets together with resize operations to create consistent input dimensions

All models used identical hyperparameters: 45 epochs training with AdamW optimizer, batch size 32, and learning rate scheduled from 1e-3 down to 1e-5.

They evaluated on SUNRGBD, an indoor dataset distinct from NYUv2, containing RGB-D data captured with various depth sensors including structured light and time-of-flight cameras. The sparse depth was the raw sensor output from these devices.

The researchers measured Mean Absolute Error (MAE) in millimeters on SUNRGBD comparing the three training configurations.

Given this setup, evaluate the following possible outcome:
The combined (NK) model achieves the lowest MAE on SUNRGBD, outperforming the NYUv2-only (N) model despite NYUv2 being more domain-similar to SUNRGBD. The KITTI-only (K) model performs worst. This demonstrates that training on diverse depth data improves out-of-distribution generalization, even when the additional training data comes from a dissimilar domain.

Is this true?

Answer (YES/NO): NO